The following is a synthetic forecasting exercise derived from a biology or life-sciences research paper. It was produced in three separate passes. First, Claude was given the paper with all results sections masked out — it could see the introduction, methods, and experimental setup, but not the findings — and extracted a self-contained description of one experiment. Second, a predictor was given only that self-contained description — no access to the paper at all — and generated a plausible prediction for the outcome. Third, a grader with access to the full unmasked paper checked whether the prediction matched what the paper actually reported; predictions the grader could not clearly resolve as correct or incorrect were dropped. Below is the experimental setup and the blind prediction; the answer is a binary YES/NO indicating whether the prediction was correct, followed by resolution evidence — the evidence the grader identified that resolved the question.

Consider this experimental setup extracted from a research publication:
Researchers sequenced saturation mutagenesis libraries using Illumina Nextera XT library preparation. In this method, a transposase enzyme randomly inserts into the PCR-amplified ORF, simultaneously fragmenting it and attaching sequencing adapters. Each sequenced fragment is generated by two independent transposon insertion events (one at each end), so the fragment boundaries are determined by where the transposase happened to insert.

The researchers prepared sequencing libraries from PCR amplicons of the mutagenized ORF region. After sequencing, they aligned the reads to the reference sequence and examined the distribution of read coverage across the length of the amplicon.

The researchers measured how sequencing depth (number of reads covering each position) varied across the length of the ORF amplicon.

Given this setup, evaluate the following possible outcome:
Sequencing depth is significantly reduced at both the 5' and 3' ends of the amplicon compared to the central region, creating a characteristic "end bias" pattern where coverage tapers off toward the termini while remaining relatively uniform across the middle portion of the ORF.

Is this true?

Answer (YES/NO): YES